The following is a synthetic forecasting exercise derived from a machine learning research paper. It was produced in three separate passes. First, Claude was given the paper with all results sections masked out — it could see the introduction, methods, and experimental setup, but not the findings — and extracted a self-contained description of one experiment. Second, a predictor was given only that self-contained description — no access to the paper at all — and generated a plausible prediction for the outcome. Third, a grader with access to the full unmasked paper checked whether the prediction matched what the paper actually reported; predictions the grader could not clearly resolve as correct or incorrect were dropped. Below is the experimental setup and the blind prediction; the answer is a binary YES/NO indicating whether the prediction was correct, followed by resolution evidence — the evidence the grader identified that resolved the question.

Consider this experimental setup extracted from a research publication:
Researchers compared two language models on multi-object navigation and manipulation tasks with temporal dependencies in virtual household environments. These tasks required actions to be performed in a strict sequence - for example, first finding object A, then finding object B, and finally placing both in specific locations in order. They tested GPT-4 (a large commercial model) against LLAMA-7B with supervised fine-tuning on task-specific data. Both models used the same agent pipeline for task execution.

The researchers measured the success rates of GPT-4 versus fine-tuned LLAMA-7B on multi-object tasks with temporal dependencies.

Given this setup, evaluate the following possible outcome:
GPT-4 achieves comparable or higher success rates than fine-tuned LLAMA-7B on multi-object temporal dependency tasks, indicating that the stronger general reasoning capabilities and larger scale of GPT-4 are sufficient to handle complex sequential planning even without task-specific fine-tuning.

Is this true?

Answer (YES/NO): NO